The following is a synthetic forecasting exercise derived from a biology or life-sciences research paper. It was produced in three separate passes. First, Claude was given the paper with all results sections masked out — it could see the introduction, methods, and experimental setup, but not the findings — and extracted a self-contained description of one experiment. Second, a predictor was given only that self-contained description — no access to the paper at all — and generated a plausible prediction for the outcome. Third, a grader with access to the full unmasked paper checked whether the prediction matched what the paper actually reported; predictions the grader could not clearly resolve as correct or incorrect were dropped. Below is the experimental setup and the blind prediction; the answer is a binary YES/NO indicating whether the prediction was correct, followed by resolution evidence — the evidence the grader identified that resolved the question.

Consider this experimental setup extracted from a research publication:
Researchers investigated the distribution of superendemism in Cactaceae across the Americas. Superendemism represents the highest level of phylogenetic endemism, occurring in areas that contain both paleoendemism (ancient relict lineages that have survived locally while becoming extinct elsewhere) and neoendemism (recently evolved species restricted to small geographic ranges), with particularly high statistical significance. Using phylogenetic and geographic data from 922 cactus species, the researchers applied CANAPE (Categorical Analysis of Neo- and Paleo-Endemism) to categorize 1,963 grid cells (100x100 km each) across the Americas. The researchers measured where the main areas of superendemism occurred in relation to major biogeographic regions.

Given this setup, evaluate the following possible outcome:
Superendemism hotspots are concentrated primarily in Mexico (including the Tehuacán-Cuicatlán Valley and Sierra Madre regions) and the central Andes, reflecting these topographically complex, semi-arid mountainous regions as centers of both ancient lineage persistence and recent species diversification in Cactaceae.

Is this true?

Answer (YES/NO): NO